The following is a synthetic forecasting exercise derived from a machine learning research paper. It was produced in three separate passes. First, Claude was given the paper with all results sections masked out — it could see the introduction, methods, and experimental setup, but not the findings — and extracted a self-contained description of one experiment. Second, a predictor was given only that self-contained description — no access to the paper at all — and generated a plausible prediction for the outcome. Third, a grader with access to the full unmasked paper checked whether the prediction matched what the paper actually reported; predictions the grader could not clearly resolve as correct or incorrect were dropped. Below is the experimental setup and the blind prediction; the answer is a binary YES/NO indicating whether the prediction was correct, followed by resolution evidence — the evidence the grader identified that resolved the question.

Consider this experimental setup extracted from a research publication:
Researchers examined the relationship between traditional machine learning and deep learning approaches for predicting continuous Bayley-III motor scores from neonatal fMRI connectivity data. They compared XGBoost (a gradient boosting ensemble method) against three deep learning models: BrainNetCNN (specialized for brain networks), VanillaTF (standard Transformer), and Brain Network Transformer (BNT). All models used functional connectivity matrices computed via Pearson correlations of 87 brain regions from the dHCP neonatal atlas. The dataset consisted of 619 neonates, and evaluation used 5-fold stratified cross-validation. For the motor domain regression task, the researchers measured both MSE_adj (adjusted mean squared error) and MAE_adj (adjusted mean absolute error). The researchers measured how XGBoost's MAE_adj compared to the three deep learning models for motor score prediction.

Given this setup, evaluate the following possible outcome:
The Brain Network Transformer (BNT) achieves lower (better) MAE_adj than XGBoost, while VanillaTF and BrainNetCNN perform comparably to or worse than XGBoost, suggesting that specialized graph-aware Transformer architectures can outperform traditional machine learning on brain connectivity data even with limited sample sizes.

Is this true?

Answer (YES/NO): NO